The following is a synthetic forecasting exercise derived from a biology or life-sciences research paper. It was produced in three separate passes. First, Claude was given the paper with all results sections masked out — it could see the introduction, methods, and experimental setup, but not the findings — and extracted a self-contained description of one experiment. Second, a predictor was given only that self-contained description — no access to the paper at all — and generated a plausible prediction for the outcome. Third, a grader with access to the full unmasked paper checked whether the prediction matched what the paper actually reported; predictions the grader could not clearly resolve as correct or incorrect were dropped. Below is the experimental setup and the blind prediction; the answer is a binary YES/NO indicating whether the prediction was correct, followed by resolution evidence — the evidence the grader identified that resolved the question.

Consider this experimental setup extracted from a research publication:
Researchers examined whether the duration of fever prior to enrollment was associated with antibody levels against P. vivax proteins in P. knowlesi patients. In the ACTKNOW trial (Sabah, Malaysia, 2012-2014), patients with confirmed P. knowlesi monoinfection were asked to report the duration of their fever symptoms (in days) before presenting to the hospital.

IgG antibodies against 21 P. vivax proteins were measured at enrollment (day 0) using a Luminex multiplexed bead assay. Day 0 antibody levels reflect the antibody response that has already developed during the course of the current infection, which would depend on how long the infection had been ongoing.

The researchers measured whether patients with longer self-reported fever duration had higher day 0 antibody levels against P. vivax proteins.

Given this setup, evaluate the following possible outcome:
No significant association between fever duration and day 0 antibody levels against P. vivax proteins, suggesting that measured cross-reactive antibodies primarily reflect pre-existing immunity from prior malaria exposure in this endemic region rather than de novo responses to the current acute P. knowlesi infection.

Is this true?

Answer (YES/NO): NO